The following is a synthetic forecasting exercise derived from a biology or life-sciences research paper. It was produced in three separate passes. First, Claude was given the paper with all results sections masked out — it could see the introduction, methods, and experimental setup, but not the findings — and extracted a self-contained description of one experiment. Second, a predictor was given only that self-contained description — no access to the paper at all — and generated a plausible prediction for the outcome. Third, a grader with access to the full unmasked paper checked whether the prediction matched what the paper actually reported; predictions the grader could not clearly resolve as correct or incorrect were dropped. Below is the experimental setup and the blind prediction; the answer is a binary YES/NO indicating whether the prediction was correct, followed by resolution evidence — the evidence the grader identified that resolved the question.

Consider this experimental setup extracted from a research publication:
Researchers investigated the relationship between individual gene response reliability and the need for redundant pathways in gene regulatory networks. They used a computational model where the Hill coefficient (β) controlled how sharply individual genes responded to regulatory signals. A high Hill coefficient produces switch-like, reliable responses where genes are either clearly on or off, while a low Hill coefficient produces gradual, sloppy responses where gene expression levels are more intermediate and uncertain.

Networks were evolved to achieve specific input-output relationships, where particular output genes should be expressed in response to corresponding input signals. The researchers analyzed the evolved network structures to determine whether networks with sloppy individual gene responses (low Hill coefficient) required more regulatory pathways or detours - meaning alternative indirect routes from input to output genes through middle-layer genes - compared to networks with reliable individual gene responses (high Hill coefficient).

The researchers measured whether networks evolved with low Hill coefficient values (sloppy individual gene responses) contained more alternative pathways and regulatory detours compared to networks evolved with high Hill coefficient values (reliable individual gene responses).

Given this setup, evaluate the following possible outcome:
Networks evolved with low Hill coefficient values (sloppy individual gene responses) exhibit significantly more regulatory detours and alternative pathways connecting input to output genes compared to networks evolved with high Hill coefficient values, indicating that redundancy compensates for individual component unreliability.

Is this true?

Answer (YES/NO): YES